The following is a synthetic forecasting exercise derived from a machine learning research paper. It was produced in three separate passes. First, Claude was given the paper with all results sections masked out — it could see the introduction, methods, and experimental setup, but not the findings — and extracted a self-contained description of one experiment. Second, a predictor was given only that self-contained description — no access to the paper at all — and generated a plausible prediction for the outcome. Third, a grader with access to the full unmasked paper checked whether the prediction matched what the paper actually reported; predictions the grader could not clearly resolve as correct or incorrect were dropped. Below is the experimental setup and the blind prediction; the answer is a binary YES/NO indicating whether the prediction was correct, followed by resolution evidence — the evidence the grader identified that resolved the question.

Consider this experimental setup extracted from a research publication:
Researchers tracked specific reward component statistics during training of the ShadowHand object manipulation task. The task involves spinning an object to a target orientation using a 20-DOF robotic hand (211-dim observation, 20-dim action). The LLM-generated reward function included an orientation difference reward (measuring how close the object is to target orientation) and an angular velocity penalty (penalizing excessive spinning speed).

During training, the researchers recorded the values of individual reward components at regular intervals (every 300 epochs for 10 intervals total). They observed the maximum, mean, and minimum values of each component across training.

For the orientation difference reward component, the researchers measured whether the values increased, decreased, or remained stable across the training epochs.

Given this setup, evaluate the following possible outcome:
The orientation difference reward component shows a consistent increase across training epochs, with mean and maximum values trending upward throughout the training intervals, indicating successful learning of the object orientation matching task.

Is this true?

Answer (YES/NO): NO